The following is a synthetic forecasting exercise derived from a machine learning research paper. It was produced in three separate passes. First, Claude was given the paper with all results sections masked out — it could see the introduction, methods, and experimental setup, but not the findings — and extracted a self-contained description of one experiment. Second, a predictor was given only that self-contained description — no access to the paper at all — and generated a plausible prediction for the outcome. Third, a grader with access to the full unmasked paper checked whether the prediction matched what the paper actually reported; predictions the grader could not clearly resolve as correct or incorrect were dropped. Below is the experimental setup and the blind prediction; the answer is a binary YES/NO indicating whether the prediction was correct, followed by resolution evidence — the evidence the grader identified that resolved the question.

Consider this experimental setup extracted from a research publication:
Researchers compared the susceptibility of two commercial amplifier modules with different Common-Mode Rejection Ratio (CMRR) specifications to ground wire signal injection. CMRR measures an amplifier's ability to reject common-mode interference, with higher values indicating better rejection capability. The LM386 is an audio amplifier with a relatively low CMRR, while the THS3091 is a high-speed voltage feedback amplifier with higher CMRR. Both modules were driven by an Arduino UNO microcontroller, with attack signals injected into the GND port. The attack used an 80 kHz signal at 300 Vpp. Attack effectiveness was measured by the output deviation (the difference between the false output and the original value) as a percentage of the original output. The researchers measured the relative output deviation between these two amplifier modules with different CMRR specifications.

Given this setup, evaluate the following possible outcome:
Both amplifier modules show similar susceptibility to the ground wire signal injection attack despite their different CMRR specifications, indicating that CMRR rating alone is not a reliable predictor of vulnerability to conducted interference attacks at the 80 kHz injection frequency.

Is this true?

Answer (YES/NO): NO